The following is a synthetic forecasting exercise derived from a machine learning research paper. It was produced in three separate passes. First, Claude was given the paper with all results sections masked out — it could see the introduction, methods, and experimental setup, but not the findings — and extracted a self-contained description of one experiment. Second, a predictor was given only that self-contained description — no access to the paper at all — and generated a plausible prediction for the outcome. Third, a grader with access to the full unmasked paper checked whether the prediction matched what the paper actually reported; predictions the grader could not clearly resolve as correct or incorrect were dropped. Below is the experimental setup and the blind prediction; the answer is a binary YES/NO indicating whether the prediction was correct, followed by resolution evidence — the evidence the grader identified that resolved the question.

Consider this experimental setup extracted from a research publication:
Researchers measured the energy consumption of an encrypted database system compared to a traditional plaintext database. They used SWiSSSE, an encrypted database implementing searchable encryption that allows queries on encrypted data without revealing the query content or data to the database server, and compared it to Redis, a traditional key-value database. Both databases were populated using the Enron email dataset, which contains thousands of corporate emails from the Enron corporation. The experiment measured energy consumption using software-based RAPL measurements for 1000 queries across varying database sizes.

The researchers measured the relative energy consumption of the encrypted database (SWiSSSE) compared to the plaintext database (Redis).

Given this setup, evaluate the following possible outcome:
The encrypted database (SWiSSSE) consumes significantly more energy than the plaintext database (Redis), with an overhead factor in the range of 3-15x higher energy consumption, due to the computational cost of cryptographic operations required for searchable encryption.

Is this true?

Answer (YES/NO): YES